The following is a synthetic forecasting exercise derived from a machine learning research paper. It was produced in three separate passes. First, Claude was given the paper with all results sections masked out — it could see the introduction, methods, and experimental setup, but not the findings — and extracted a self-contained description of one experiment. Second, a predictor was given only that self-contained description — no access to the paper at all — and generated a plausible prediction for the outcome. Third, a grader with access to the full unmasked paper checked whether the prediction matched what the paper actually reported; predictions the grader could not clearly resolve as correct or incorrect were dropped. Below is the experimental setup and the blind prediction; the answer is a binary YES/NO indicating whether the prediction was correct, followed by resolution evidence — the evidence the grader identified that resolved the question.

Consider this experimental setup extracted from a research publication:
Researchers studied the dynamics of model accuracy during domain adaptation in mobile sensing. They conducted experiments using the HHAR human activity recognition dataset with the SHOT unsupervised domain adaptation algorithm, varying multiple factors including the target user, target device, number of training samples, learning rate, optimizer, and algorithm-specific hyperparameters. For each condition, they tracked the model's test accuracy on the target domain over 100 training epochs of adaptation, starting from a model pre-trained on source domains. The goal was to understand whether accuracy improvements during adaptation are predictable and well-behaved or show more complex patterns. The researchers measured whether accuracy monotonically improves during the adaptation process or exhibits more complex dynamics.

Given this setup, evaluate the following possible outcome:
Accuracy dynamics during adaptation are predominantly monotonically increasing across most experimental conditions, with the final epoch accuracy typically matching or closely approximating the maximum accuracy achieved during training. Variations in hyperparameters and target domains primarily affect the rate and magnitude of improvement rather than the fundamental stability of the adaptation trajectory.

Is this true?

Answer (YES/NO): NO